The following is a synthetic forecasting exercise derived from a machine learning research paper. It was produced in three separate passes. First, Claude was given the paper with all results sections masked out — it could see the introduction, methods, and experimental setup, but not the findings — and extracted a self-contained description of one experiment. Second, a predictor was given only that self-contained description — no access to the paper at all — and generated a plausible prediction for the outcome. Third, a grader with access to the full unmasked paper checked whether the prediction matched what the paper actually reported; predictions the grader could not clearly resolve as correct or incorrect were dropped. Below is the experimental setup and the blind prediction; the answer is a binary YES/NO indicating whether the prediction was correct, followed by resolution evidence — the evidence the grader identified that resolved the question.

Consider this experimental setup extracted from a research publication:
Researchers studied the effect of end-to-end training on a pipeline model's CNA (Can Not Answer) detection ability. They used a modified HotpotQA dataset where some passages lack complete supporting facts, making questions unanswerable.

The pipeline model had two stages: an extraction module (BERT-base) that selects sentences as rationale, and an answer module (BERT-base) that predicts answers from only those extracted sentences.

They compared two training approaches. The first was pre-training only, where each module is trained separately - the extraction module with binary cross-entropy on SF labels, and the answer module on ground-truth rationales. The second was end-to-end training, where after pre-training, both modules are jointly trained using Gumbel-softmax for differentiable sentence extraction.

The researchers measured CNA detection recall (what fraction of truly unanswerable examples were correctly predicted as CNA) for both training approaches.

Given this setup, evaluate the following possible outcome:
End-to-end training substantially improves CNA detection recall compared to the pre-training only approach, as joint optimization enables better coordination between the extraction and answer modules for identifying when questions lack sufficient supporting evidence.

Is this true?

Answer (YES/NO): YES